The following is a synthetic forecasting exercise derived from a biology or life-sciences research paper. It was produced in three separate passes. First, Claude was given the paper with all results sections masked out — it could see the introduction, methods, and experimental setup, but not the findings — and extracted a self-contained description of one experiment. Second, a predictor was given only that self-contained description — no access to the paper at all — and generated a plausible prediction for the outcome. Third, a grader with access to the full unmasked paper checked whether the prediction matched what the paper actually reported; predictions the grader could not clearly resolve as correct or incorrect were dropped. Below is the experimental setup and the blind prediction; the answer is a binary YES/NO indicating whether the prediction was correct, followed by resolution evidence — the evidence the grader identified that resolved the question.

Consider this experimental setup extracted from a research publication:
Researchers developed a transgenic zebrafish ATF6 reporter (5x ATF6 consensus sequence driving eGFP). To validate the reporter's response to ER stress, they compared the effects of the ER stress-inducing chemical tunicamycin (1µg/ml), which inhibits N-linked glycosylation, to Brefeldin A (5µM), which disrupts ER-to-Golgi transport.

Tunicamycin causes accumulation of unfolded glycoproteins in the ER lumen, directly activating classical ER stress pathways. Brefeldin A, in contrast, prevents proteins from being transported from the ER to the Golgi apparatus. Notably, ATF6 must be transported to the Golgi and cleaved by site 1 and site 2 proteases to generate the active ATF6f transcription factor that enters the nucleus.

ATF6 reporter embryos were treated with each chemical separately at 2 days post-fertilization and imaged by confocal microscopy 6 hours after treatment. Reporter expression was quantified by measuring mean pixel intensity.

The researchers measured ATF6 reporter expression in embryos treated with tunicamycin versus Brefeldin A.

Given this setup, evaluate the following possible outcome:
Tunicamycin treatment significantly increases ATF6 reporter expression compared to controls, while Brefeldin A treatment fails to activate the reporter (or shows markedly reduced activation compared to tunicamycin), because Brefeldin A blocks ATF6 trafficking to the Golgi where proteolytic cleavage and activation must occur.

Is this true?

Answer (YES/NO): NO